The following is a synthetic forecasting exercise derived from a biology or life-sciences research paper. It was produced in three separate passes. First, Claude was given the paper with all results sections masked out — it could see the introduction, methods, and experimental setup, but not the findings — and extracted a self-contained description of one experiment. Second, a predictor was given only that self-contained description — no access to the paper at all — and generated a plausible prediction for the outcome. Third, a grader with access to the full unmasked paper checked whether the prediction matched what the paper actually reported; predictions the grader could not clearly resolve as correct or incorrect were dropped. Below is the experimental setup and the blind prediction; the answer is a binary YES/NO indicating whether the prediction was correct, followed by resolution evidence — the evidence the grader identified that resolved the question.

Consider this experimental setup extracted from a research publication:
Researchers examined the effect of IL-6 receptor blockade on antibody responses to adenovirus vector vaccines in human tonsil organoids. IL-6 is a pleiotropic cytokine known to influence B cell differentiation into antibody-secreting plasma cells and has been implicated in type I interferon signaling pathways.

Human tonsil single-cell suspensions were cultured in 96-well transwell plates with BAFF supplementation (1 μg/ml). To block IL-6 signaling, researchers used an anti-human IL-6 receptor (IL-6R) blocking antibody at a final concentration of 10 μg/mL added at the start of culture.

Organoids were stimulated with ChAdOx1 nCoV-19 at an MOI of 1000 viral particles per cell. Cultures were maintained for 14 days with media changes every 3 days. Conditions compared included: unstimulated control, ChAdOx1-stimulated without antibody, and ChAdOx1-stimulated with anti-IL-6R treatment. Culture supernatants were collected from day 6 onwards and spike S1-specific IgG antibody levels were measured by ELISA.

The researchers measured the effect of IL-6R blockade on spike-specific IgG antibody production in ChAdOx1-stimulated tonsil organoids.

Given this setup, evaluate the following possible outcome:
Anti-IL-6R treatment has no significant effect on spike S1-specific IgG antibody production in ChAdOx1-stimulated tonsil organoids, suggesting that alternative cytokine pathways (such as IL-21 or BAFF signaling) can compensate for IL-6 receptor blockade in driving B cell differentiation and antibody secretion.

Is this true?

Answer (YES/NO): NO